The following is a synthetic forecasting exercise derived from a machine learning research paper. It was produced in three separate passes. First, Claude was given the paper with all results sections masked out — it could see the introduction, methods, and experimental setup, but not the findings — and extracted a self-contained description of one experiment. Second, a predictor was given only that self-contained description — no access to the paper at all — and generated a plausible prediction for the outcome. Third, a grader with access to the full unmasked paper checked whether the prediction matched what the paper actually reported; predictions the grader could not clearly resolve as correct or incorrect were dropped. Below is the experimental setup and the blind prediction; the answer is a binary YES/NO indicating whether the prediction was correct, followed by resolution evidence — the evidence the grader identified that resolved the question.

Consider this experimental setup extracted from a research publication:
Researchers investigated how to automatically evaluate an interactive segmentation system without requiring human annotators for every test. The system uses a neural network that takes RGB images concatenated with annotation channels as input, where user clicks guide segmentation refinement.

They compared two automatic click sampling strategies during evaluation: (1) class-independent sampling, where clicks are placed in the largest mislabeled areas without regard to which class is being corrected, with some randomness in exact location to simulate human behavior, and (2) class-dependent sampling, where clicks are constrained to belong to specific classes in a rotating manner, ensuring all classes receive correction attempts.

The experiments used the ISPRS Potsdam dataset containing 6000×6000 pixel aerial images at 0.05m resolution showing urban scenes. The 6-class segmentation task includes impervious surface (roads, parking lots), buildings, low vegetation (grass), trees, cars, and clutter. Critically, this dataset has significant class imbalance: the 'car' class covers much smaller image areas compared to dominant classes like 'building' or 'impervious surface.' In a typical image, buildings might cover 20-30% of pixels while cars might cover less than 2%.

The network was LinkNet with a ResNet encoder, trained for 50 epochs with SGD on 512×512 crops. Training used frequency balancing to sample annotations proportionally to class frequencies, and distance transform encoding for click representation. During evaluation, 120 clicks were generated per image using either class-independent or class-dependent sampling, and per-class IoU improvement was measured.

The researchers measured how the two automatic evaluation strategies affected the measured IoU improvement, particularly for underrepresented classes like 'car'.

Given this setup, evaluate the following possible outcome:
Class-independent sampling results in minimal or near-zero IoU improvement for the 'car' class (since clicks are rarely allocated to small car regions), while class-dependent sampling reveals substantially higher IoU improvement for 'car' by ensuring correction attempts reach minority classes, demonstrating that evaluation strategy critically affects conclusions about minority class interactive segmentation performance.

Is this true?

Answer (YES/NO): YES